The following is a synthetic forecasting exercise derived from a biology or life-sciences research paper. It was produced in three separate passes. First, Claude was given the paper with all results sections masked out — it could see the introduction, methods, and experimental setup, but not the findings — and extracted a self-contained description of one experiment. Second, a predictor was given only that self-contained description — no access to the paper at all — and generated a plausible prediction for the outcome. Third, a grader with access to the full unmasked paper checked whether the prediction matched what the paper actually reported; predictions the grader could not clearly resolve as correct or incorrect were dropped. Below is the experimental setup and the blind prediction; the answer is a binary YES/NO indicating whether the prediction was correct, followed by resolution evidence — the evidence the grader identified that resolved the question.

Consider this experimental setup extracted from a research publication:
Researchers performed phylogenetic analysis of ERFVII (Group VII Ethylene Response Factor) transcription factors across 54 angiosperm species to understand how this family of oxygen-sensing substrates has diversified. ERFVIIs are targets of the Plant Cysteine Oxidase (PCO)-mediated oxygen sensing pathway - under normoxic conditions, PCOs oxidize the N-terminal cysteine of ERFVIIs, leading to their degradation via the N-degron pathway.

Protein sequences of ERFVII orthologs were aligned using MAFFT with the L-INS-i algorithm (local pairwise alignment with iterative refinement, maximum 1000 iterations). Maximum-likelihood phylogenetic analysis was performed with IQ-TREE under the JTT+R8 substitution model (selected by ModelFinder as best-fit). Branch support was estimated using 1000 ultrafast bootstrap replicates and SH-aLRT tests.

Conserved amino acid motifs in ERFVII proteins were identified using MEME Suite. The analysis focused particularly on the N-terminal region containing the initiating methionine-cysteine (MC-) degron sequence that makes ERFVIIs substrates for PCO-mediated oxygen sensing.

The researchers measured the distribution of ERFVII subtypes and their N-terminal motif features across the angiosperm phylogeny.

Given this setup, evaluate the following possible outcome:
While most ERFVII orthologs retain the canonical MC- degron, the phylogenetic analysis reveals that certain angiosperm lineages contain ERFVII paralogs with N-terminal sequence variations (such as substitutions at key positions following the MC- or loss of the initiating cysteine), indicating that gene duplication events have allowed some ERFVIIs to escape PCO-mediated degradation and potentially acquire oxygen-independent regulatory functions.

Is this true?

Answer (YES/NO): YES